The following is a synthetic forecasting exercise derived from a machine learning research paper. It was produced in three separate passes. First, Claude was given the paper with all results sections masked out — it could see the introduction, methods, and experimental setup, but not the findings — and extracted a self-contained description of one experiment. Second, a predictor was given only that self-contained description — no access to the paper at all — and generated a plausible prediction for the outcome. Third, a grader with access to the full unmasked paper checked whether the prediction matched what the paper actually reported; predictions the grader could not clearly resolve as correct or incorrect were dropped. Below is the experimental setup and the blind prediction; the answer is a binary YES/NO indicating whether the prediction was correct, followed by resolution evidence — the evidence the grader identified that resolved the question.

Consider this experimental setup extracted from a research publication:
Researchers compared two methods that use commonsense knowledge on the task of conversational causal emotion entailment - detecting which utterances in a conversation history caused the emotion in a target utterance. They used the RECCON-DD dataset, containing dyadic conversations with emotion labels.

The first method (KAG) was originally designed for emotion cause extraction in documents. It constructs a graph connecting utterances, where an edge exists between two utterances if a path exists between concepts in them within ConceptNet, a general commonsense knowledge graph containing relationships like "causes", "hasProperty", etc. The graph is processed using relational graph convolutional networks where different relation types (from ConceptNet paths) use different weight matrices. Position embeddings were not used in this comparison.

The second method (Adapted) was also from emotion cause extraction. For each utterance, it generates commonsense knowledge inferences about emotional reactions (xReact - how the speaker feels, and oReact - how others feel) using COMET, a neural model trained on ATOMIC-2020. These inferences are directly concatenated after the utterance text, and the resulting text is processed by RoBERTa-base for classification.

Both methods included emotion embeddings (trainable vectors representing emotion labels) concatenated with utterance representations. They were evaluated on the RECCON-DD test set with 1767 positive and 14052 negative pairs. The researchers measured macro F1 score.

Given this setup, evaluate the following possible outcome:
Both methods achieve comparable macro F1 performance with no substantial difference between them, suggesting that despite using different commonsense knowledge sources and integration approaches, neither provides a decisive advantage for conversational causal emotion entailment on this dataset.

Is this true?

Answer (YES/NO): NO